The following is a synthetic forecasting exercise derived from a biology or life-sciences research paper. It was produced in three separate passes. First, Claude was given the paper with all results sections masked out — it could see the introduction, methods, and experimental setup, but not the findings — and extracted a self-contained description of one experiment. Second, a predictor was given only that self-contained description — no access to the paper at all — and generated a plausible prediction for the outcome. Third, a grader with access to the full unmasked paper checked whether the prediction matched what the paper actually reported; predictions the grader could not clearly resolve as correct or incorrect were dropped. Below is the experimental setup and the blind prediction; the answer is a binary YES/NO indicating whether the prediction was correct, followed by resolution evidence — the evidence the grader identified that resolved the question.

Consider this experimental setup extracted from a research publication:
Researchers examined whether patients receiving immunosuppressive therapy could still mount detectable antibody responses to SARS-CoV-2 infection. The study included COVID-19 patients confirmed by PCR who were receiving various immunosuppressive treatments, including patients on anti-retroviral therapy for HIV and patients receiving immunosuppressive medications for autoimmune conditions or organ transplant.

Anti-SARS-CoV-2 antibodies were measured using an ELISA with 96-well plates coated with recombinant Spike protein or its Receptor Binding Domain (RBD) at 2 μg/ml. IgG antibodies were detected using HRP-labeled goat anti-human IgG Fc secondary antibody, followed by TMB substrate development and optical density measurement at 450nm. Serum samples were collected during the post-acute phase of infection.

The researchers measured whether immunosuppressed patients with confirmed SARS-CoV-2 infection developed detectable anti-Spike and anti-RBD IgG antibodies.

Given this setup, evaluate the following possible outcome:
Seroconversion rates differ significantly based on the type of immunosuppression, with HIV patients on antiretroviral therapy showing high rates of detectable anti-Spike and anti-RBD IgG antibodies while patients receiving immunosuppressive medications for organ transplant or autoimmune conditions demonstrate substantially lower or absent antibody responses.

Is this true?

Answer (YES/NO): YES